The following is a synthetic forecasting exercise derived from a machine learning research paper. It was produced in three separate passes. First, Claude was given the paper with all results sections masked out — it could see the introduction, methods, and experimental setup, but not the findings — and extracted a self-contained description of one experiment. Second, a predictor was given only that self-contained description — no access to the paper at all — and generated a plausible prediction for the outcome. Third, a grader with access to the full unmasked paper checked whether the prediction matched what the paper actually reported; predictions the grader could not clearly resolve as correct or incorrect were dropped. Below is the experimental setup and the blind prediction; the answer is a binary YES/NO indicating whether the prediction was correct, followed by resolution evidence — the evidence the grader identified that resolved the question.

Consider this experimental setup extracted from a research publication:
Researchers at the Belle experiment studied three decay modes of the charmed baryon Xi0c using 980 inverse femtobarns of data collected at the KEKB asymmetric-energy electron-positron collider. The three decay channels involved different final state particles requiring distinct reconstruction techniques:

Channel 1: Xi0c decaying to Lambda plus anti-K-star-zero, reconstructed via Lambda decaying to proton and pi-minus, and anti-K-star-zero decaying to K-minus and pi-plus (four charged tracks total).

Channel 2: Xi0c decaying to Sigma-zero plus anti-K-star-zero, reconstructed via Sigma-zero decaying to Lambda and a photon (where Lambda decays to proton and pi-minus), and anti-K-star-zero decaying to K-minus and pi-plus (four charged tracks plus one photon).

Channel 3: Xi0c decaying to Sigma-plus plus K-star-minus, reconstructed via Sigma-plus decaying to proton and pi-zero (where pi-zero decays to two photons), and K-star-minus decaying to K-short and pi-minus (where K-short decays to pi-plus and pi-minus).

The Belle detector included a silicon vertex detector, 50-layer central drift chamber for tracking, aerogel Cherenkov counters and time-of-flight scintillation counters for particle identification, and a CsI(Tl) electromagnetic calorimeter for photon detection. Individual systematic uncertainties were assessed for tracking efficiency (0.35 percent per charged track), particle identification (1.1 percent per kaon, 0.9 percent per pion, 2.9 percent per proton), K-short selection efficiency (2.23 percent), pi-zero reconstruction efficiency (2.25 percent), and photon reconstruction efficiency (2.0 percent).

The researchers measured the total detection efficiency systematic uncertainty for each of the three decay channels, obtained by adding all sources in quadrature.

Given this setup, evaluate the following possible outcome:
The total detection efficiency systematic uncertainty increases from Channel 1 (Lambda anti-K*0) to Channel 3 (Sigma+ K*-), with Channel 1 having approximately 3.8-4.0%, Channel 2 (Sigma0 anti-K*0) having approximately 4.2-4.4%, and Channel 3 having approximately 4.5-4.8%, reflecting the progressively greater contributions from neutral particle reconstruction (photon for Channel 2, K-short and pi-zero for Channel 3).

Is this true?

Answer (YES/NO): NO